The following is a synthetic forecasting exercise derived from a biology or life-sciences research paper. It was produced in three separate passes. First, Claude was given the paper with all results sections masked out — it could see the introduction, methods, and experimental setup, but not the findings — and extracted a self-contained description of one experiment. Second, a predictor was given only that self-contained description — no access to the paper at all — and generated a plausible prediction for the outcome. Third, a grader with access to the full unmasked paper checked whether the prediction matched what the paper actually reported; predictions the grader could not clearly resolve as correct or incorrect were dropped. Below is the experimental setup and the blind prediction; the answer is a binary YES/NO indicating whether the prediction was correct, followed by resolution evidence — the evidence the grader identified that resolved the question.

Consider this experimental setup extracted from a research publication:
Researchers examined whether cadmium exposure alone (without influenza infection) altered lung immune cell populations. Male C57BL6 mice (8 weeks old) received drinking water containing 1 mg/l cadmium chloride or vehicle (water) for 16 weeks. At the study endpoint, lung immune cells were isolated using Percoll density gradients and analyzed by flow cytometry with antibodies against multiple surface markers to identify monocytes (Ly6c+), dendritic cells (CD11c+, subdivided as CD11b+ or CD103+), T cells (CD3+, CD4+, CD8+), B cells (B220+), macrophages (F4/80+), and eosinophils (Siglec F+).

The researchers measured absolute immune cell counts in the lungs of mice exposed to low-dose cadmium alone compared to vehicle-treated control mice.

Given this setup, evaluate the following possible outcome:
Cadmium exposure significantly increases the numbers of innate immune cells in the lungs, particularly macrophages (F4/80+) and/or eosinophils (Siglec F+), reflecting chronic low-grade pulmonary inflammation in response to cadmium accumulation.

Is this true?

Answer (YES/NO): NO